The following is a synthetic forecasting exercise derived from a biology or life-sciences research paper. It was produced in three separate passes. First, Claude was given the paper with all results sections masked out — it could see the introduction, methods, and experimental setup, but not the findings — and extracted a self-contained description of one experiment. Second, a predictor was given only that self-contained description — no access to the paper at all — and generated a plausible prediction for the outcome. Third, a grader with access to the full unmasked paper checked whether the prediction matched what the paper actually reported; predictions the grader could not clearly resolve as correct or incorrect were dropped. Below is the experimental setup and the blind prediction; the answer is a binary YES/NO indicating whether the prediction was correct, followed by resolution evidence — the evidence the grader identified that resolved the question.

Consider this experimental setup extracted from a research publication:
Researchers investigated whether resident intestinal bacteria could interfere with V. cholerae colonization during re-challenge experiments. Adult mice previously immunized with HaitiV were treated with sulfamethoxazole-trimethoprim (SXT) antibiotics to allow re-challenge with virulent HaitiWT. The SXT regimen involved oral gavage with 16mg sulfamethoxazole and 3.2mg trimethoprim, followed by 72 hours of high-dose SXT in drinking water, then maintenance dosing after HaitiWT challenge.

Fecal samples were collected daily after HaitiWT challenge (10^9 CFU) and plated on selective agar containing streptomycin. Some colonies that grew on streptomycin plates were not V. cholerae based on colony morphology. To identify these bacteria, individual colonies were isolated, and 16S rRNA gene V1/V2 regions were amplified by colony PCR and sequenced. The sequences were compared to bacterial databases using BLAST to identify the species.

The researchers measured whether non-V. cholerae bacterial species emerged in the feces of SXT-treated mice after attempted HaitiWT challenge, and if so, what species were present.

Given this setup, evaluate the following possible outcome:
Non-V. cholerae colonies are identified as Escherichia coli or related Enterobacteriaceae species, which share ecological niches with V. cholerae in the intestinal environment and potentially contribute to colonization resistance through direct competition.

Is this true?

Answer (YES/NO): NO